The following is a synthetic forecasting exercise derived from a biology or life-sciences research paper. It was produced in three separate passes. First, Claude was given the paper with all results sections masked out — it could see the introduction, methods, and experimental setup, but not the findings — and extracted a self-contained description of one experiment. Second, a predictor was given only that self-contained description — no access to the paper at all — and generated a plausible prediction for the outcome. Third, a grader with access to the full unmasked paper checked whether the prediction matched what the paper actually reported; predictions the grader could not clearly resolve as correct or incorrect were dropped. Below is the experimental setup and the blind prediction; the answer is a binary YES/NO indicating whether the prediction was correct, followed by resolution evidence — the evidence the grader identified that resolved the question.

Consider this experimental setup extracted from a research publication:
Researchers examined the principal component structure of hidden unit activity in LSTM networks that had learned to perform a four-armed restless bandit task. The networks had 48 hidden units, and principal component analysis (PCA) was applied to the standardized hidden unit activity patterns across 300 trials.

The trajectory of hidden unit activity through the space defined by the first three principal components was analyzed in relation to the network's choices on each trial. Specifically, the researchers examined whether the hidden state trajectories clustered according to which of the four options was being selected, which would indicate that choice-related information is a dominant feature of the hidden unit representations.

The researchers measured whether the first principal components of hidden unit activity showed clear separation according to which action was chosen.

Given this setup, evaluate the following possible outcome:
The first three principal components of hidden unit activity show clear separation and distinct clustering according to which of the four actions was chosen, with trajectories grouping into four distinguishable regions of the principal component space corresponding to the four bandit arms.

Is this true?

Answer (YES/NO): YES